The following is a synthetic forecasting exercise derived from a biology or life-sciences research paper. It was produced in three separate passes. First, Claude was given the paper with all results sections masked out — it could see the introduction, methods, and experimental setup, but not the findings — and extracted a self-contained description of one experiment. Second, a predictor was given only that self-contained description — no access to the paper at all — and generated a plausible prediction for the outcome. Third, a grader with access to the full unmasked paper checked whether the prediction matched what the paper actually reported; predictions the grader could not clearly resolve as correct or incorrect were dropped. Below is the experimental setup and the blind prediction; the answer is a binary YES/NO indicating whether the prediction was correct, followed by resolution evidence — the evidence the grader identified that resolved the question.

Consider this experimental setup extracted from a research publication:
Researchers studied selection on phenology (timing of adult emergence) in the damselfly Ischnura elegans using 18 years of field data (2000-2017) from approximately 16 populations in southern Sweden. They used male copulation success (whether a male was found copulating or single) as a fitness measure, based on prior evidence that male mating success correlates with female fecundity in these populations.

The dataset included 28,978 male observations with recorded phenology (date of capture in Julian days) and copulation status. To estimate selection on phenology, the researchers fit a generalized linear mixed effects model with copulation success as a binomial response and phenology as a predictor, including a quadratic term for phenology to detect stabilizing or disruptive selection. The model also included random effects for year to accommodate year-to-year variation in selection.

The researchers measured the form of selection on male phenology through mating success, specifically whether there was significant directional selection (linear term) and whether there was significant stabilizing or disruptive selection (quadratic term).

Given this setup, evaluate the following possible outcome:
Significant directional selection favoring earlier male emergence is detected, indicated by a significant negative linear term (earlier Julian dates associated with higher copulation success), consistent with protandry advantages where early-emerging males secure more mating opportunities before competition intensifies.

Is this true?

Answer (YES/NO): NO